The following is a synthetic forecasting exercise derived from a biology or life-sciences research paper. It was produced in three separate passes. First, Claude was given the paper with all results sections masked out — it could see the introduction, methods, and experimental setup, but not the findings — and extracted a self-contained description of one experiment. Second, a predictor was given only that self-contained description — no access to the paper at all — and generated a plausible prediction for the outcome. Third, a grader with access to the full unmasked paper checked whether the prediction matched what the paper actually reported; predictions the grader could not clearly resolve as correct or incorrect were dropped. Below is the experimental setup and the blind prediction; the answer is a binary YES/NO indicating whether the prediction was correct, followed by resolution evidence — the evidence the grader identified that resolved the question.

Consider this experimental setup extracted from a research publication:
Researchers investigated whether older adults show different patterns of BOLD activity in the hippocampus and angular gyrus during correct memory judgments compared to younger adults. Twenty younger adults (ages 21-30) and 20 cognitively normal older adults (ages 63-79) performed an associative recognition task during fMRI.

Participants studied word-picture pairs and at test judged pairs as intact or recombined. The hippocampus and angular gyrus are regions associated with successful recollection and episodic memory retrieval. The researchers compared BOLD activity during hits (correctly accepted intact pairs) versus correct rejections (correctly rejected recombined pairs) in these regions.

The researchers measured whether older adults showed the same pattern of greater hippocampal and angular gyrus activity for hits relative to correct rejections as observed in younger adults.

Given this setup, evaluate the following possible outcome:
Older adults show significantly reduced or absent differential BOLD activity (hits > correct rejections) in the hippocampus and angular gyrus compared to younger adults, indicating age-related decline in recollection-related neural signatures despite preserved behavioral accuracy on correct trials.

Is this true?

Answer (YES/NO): NO